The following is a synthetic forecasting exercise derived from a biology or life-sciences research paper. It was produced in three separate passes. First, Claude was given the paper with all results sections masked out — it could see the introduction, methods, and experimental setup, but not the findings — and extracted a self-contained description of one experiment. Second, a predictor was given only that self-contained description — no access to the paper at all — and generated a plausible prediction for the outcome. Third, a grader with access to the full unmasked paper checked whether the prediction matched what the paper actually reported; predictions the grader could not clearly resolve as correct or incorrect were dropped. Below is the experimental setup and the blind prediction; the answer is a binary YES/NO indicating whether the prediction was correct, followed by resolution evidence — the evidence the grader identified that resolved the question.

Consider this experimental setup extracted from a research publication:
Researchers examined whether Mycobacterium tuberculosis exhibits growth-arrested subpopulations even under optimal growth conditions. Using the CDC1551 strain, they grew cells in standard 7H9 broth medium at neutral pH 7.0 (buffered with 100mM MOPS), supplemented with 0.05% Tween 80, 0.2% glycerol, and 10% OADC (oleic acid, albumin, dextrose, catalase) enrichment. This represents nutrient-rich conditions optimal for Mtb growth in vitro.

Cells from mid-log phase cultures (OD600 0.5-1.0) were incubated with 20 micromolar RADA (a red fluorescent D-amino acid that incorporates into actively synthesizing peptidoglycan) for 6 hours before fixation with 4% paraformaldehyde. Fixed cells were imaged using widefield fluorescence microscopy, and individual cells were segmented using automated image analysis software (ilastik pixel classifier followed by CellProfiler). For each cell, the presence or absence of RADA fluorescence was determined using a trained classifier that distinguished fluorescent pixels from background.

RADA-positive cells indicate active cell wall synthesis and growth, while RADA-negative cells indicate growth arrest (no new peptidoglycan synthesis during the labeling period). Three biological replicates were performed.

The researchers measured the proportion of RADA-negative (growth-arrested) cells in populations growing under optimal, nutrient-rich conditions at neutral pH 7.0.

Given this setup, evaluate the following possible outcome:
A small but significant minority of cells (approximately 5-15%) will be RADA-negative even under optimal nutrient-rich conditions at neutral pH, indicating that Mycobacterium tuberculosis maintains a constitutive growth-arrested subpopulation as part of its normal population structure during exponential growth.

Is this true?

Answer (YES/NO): NO